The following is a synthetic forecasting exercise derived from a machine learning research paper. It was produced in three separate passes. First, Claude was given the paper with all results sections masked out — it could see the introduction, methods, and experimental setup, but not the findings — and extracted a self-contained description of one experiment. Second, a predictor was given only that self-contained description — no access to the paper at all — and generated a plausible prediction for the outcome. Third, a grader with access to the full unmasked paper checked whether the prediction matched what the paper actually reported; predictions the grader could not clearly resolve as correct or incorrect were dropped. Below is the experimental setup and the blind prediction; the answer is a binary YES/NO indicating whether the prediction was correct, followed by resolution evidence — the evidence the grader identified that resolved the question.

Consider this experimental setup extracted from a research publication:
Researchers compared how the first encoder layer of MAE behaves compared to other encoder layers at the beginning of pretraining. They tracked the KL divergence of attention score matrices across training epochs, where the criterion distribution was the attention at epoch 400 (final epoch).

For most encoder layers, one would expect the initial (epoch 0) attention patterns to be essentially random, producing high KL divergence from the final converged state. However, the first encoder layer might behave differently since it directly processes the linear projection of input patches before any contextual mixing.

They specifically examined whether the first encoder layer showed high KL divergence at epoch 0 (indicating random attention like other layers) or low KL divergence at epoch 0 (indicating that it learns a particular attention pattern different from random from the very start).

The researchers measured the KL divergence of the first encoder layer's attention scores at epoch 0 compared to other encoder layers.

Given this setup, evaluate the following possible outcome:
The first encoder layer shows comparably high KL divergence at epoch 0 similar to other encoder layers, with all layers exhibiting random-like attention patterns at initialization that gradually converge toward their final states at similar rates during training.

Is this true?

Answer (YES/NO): NO